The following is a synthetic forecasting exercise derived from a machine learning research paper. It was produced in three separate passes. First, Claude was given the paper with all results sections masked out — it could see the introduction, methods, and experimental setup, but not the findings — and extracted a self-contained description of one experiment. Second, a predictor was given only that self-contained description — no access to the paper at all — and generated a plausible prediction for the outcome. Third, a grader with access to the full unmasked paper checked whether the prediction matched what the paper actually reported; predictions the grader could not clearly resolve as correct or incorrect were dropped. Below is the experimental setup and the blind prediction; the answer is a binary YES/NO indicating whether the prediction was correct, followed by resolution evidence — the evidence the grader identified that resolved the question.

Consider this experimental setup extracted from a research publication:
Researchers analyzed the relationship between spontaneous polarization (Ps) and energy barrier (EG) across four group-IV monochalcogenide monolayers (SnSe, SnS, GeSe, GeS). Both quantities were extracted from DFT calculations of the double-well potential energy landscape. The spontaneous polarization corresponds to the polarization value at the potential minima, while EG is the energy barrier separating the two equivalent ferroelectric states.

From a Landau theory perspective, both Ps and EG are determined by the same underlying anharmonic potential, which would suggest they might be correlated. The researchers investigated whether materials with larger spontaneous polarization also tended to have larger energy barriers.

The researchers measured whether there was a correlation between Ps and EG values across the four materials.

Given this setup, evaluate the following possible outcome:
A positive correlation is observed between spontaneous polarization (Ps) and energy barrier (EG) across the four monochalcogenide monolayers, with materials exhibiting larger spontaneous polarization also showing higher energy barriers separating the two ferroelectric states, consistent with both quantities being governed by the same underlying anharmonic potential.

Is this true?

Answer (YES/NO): YES